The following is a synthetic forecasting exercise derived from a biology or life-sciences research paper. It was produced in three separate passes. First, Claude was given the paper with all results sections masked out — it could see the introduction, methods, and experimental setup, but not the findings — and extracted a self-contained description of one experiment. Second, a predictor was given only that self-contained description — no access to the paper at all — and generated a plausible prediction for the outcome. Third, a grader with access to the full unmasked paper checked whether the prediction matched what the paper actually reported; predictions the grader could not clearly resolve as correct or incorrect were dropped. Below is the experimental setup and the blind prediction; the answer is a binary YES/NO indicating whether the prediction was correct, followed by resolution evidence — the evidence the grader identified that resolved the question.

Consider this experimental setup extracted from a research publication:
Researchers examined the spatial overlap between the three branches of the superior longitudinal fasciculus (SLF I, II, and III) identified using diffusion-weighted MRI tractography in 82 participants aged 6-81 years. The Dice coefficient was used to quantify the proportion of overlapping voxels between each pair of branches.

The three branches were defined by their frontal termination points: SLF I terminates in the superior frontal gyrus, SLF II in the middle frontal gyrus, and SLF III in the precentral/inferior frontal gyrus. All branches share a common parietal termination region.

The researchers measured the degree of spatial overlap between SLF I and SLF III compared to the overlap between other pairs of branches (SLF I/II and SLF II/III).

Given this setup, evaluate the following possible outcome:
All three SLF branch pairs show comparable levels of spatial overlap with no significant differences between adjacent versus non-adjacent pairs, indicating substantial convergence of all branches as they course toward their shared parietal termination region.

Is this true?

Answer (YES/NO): NO